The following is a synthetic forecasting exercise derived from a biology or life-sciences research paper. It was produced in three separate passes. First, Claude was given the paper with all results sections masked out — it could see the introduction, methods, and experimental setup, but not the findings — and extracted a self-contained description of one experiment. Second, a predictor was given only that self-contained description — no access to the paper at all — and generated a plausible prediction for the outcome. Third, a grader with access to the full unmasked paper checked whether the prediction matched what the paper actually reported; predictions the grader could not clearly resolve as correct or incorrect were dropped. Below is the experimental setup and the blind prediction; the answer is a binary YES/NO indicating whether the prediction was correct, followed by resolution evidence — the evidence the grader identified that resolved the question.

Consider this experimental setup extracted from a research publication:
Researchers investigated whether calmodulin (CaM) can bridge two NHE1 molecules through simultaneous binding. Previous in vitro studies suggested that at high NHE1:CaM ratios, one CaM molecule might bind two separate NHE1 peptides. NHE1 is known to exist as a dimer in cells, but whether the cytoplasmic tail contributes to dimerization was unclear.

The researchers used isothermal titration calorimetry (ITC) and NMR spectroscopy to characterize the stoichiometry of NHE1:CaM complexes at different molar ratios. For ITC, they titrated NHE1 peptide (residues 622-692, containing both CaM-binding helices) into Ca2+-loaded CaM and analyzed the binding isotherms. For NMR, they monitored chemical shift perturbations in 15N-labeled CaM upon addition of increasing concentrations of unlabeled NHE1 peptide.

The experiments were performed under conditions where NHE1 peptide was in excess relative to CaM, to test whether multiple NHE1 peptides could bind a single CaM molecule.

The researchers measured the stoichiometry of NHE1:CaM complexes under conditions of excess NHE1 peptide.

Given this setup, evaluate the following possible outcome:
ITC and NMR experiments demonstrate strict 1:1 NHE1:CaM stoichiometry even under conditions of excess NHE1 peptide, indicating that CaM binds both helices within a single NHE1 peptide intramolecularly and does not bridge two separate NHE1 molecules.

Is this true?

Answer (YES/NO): NO